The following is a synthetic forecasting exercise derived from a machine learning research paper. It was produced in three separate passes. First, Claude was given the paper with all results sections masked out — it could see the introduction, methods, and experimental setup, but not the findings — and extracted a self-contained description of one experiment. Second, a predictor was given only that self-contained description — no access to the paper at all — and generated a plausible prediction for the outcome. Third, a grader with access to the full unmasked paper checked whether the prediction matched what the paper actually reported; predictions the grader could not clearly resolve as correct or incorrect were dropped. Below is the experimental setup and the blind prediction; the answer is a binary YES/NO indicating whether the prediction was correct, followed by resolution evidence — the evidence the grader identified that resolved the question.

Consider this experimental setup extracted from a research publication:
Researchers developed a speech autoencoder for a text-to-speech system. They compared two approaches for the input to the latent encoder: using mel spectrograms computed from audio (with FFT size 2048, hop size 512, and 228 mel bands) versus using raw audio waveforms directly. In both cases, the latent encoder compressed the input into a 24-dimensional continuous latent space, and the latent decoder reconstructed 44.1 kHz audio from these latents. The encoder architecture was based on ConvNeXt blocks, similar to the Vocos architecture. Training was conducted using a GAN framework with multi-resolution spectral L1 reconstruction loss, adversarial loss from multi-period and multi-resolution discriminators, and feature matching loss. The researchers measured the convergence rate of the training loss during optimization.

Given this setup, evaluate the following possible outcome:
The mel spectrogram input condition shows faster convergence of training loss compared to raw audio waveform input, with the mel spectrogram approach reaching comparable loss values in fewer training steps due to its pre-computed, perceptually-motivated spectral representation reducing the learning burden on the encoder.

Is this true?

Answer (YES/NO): YES